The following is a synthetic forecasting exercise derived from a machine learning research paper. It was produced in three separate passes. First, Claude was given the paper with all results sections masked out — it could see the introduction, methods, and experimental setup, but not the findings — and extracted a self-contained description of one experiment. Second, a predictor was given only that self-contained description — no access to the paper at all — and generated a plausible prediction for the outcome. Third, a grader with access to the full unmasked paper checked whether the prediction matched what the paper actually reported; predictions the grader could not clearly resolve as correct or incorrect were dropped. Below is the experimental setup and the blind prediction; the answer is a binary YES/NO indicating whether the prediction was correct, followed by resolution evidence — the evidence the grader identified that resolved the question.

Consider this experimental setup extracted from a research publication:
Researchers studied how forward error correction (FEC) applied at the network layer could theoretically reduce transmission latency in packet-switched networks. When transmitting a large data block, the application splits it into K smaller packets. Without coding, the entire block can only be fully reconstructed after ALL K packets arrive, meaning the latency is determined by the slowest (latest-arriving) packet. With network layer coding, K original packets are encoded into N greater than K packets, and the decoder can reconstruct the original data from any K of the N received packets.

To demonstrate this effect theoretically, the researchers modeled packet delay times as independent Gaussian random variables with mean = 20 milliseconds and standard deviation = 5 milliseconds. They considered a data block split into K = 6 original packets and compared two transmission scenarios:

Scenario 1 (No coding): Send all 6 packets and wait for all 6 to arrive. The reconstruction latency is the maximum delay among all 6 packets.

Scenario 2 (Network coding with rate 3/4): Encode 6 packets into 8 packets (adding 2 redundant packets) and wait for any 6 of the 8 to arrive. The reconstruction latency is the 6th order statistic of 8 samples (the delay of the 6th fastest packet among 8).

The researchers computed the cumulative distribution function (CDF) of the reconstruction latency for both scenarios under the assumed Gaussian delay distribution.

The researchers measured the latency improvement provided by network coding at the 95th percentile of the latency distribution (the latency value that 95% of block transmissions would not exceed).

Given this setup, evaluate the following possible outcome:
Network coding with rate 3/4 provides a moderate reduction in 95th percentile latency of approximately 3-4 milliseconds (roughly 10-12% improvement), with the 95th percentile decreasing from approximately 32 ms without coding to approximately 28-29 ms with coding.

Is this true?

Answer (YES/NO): NO